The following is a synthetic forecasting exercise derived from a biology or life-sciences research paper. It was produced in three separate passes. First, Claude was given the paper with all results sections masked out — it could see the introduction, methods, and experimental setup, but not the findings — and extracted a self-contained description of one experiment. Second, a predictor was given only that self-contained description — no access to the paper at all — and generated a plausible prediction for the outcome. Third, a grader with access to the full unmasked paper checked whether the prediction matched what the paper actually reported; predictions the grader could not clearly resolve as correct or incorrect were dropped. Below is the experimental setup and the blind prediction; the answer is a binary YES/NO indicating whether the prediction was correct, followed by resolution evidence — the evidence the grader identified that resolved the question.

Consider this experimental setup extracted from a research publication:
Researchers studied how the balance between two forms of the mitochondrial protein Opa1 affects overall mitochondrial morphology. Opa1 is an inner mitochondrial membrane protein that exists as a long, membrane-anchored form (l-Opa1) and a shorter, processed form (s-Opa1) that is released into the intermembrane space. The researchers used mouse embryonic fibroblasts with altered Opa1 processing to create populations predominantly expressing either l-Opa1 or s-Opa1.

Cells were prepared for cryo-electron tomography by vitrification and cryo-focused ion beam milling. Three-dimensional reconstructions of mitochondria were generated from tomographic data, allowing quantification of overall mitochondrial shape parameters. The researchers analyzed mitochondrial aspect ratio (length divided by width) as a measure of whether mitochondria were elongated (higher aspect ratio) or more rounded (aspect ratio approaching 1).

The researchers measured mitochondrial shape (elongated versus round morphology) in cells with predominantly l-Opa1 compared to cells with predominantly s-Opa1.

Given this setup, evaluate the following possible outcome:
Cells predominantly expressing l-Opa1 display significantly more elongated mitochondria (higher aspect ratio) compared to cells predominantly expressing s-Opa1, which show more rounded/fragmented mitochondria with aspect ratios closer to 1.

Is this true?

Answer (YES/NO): YES